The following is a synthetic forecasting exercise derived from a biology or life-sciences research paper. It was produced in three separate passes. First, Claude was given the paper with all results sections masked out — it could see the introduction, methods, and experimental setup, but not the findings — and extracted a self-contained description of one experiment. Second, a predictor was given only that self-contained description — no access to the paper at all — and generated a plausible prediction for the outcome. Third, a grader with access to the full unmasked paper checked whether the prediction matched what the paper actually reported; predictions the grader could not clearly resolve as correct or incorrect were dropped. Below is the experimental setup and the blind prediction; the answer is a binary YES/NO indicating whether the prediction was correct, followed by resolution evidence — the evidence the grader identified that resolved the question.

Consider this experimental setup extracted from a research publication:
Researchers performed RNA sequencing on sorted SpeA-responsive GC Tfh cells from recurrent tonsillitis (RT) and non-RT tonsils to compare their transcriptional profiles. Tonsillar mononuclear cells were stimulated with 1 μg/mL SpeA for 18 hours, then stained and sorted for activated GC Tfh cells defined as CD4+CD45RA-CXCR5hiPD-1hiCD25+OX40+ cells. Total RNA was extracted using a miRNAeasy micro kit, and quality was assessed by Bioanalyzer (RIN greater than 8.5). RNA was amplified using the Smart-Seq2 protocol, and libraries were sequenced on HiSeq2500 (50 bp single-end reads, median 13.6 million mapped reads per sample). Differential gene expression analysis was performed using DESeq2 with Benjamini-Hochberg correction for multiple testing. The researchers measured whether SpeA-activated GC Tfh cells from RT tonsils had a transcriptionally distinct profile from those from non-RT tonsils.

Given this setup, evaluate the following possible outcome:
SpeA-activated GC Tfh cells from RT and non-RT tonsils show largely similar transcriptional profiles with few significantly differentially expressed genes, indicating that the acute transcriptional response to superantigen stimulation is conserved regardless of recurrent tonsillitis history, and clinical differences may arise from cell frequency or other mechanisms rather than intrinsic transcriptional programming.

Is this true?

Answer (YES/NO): NO